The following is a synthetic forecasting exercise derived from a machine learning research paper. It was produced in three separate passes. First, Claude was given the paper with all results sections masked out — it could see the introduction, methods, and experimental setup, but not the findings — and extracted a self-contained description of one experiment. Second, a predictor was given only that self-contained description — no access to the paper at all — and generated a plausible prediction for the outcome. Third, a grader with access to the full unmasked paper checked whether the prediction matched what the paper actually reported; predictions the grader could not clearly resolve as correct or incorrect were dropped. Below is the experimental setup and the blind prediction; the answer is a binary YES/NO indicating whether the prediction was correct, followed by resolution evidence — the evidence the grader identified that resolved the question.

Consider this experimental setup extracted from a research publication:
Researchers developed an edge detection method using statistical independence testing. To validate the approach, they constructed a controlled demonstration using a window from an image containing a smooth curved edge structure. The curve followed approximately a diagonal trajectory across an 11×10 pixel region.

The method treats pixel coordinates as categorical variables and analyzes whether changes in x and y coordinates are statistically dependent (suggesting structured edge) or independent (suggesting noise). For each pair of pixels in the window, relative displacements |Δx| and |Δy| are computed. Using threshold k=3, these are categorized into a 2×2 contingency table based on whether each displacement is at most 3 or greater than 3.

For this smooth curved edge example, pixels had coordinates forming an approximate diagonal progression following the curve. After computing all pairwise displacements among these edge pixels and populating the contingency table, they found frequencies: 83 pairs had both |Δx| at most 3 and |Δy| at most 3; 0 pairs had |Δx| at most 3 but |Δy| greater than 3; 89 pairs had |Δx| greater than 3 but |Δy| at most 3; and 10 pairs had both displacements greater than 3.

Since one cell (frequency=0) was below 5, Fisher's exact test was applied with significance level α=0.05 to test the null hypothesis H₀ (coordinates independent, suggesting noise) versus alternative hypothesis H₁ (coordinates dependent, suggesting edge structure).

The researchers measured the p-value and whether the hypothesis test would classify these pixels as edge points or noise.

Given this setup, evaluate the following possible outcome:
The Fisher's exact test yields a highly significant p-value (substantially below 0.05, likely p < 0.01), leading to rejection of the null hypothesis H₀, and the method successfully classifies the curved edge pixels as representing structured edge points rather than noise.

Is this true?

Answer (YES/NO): YES